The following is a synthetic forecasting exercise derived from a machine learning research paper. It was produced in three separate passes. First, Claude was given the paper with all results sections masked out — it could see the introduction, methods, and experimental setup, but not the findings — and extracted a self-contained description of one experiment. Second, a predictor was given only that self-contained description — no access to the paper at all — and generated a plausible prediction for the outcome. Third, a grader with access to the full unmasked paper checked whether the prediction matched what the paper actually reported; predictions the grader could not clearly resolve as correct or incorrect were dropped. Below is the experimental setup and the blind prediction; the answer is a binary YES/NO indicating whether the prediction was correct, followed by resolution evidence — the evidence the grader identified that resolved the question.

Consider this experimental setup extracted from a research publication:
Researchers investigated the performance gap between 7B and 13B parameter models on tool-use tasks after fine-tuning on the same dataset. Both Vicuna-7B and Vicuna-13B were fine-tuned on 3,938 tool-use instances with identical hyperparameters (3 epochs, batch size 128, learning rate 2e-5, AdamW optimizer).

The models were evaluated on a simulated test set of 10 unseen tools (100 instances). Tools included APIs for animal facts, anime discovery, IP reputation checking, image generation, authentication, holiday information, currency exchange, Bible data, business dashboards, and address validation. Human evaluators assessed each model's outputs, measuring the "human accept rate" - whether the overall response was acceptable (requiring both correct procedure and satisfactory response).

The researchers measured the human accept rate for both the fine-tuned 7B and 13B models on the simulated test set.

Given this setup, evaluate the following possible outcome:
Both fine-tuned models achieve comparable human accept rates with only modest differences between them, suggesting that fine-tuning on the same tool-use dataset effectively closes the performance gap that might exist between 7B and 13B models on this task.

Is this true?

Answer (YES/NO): YES